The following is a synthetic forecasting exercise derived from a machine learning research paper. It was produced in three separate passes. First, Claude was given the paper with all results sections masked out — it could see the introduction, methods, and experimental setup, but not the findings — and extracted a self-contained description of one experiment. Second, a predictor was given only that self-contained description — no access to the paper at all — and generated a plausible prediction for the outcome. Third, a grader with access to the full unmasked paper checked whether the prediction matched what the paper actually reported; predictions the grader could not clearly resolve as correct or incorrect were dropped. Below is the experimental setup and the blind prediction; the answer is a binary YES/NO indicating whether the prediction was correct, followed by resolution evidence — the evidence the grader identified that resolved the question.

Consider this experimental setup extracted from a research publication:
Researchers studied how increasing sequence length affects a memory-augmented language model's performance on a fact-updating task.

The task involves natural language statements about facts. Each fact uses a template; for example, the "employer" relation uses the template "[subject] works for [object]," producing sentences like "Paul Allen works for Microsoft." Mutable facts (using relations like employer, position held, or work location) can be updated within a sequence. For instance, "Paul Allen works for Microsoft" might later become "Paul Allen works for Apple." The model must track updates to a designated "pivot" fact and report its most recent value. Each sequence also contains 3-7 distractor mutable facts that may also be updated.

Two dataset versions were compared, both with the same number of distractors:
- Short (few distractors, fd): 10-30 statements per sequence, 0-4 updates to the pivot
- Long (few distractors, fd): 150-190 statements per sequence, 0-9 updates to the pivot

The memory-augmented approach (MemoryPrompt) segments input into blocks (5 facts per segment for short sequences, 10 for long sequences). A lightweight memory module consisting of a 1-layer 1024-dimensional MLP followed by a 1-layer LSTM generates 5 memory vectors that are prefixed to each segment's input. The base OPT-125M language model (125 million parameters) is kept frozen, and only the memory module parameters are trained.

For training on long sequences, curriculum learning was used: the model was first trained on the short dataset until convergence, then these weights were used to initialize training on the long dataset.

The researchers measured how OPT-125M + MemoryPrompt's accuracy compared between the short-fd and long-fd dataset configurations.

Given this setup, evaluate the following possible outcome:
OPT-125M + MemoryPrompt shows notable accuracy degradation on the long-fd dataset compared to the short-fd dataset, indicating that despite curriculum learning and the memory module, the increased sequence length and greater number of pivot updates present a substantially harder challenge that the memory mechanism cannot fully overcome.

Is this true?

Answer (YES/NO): NO